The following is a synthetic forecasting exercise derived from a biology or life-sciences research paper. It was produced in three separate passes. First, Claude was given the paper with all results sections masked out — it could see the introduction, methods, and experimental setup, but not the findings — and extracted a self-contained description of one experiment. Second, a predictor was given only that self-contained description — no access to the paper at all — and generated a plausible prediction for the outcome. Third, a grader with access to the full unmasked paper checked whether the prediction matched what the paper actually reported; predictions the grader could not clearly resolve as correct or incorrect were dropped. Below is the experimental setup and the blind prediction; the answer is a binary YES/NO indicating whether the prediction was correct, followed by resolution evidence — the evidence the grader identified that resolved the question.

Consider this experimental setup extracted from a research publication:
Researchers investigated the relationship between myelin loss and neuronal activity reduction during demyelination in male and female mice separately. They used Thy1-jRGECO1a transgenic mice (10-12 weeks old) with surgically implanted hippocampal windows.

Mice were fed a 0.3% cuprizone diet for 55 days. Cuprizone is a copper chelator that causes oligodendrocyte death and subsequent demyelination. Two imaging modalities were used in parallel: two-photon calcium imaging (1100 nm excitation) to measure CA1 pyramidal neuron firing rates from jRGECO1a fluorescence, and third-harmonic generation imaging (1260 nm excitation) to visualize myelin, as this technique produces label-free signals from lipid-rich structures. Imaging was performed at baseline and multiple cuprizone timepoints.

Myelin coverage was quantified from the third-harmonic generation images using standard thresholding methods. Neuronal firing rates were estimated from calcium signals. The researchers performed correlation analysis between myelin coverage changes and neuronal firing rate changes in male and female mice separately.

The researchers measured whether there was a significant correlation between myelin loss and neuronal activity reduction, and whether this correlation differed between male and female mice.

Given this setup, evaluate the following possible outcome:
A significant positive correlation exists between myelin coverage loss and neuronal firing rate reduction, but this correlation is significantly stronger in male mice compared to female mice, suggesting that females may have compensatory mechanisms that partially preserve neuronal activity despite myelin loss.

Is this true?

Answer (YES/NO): NO